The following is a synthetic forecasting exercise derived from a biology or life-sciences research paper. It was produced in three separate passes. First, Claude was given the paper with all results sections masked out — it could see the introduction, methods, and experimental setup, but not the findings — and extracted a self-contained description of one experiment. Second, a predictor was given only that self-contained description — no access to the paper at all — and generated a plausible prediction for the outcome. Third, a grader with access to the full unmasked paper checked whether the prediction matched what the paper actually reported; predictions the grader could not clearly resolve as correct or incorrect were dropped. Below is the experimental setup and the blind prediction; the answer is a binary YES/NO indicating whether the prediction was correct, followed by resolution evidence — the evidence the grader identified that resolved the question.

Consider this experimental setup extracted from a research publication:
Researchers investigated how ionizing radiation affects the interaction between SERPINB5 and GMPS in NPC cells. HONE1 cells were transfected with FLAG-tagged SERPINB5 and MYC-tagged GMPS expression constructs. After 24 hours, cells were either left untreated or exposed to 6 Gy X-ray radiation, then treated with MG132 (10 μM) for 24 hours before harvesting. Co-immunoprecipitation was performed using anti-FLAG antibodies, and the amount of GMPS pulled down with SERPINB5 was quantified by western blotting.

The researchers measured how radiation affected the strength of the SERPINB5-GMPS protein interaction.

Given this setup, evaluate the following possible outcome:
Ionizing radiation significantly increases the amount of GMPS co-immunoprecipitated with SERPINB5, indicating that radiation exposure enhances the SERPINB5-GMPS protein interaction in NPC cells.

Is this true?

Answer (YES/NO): YES